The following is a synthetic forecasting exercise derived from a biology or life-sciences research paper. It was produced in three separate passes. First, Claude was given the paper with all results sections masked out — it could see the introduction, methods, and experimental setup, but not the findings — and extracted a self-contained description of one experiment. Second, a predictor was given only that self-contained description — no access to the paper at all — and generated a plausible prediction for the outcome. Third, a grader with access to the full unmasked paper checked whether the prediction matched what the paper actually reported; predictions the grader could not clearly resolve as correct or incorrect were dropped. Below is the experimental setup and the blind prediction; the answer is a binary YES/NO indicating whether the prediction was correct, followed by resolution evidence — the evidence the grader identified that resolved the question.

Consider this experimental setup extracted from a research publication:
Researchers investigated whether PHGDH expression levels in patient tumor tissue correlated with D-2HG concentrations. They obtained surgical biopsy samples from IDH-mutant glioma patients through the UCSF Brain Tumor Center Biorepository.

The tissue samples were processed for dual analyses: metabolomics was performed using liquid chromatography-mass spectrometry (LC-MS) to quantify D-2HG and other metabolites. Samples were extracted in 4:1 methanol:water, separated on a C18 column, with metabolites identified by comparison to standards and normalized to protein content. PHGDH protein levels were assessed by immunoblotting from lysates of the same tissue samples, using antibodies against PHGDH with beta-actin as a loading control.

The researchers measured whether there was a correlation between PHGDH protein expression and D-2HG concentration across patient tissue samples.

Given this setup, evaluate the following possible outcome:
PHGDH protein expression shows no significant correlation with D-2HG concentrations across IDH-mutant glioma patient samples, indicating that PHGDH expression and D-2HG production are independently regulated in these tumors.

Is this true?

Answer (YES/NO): NO